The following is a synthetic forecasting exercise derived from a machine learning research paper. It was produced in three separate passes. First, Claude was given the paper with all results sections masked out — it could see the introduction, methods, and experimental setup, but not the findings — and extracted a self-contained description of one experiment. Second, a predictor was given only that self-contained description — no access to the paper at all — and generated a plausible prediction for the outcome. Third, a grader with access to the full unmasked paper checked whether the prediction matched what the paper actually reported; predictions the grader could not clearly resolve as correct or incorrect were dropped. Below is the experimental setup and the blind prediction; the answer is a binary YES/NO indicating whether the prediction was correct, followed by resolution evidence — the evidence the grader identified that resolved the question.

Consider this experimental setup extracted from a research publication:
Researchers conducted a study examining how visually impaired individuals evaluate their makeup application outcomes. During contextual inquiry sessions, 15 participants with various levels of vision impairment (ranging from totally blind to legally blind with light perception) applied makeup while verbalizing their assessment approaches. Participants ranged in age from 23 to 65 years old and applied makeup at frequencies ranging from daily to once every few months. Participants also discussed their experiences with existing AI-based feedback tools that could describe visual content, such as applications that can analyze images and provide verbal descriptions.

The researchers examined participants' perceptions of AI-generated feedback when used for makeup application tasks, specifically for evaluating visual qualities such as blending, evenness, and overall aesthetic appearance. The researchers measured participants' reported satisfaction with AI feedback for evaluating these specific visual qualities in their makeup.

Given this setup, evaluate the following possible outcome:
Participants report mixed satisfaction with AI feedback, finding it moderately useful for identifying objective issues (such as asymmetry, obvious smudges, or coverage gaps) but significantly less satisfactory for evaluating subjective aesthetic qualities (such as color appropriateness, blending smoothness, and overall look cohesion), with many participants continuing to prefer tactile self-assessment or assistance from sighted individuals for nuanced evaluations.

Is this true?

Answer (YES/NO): NO